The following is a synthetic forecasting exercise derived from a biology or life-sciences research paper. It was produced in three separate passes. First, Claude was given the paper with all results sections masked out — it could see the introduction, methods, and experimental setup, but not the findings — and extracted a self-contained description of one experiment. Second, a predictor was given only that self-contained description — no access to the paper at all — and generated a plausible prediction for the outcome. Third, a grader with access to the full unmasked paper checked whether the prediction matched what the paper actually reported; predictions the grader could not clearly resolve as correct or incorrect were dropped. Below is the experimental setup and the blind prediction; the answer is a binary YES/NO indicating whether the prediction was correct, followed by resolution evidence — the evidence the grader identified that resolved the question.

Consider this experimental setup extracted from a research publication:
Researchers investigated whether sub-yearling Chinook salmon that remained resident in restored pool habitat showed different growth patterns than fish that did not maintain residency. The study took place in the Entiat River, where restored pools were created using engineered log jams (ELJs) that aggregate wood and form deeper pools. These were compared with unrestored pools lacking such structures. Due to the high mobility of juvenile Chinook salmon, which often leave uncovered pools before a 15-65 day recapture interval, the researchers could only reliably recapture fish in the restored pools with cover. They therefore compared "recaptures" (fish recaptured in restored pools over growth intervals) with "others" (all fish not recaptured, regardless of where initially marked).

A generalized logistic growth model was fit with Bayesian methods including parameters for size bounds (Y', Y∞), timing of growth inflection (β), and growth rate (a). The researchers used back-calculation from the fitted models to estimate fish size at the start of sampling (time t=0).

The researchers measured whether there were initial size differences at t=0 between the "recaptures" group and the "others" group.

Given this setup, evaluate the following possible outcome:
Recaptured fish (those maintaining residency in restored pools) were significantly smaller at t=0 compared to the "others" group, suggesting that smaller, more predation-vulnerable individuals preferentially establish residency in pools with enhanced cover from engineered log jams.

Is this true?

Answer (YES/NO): NO